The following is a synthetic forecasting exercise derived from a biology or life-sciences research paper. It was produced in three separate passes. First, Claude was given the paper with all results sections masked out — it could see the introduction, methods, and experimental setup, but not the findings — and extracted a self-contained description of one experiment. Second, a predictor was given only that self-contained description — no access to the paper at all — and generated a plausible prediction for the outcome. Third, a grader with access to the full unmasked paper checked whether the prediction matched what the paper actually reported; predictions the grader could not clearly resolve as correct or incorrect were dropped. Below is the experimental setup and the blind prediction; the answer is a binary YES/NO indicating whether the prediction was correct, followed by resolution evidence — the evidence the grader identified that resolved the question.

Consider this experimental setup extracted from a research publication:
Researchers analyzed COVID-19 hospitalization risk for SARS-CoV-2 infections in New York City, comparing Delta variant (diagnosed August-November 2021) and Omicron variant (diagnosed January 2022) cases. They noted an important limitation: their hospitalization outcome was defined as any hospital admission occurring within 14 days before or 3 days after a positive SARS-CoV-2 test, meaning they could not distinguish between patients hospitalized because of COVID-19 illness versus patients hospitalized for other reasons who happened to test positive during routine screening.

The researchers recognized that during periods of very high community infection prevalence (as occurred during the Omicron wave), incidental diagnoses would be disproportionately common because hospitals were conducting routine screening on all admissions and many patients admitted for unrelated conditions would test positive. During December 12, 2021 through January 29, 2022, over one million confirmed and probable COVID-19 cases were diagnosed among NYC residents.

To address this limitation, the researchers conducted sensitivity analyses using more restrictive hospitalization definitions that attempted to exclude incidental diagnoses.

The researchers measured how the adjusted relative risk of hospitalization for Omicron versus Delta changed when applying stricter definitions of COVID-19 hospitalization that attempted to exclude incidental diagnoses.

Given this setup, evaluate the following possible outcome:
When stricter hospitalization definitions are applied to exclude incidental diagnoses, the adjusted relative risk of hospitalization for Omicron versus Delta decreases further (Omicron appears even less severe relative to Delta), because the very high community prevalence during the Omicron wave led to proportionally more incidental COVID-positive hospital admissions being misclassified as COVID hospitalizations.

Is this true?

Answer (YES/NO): NO